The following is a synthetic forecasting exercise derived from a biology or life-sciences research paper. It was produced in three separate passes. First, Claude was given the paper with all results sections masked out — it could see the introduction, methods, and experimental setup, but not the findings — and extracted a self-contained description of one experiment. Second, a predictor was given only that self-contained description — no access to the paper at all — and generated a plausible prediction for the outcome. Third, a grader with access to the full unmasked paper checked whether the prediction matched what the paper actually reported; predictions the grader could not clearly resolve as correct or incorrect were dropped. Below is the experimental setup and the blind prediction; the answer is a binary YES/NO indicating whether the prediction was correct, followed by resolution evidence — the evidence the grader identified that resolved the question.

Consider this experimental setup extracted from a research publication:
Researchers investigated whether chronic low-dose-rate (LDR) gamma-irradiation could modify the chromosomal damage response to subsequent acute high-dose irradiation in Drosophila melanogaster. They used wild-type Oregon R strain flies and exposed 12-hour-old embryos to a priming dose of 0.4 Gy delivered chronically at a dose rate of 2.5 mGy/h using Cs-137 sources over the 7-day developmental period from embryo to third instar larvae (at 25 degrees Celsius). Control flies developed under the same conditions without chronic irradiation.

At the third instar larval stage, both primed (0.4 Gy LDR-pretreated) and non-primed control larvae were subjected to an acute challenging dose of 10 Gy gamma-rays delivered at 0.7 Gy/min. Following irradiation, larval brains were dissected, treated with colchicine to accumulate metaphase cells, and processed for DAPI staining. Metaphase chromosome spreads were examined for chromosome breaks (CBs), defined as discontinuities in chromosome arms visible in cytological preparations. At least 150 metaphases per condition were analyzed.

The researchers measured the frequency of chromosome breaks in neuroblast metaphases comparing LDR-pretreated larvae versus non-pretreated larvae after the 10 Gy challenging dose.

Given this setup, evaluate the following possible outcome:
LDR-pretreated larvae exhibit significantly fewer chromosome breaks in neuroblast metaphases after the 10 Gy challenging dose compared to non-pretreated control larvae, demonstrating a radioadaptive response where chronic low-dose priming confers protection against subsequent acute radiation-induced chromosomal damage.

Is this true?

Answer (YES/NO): YES